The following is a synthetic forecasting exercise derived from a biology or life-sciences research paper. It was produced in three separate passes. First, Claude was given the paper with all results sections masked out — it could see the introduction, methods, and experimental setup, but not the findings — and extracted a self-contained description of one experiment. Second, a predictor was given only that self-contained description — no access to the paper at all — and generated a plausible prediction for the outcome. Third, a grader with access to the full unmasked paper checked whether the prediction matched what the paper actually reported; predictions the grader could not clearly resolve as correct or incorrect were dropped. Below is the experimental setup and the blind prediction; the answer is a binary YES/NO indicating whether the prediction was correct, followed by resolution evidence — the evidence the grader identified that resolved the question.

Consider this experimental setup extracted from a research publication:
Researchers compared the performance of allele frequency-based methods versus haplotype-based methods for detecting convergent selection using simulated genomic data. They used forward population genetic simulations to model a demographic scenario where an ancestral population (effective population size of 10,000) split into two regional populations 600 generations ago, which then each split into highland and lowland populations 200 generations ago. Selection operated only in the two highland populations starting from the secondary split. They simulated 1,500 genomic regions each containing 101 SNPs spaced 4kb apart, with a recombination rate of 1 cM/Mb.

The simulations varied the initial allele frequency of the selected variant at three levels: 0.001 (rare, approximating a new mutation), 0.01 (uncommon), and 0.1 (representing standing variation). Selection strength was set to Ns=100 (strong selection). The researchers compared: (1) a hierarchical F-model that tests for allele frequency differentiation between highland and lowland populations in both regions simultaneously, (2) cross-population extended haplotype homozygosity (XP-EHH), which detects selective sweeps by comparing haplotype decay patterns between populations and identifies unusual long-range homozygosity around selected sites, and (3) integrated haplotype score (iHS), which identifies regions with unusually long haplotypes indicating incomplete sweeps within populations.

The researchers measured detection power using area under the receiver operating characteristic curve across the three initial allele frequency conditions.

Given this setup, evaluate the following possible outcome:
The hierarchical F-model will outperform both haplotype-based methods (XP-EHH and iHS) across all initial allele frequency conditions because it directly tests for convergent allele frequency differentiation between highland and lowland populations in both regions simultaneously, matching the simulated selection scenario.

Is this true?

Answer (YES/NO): YES